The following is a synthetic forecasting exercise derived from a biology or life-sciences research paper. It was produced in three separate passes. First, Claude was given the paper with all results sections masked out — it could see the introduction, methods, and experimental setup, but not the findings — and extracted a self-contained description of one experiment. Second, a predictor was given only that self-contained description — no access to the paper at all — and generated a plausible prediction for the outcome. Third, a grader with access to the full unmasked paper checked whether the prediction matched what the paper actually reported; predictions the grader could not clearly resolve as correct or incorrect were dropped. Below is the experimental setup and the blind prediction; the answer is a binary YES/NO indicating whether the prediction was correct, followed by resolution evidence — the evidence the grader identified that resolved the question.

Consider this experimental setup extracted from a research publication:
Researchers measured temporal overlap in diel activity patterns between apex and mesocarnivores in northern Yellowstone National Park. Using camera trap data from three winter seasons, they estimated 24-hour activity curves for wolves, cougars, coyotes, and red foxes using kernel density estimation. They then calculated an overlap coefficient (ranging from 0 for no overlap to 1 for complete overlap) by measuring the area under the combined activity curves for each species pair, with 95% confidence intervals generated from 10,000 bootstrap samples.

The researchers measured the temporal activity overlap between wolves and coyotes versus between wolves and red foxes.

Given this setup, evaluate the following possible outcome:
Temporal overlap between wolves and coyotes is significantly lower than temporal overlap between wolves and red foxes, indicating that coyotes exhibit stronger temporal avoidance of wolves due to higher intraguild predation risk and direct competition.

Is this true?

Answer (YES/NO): NO